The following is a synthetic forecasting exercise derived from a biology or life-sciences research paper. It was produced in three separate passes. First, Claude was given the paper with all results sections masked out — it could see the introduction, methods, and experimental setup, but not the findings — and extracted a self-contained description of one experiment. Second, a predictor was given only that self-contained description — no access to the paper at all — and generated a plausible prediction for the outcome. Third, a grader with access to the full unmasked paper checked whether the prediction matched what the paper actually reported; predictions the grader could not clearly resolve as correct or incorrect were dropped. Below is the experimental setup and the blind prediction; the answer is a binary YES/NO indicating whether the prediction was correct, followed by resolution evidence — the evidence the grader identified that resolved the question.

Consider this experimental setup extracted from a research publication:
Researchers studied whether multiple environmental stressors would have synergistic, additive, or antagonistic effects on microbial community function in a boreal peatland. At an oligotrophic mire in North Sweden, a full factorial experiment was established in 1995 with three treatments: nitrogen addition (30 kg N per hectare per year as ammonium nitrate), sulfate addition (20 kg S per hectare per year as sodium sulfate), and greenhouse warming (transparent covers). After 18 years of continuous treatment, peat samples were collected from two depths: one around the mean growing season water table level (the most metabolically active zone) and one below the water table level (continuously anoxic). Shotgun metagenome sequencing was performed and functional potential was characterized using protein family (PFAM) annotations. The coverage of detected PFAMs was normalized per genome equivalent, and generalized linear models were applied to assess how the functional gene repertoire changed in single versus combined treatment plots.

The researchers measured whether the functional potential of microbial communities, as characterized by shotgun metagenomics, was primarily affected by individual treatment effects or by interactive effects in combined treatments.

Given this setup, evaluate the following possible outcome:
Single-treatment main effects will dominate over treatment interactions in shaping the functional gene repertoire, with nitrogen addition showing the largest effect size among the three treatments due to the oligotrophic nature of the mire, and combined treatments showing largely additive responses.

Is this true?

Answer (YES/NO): NO